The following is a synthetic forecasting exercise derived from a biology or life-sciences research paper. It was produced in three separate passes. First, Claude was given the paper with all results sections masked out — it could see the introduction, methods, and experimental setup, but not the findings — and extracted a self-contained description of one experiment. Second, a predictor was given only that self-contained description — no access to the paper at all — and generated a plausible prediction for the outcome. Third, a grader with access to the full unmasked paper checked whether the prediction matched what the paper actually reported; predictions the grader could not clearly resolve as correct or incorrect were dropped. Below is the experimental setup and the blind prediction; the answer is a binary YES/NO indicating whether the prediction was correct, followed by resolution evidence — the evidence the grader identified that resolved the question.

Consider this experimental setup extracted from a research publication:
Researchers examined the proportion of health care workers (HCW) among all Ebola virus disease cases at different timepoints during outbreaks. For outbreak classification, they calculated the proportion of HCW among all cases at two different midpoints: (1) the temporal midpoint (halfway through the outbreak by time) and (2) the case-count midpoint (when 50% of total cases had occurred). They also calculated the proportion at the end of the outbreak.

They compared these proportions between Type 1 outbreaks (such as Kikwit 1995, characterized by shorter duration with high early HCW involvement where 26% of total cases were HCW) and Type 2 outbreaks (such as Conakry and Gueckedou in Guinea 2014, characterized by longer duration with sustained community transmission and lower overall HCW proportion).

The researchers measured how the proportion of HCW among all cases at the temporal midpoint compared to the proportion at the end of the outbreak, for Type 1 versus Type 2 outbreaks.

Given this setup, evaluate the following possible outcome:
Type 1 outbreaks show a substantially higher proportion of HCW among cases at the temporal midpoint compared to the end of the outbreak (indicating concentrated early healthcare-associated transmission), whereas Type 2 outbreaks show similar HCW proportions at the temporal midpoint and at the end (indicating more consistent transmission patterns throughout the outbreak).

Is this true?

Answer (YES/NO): YES